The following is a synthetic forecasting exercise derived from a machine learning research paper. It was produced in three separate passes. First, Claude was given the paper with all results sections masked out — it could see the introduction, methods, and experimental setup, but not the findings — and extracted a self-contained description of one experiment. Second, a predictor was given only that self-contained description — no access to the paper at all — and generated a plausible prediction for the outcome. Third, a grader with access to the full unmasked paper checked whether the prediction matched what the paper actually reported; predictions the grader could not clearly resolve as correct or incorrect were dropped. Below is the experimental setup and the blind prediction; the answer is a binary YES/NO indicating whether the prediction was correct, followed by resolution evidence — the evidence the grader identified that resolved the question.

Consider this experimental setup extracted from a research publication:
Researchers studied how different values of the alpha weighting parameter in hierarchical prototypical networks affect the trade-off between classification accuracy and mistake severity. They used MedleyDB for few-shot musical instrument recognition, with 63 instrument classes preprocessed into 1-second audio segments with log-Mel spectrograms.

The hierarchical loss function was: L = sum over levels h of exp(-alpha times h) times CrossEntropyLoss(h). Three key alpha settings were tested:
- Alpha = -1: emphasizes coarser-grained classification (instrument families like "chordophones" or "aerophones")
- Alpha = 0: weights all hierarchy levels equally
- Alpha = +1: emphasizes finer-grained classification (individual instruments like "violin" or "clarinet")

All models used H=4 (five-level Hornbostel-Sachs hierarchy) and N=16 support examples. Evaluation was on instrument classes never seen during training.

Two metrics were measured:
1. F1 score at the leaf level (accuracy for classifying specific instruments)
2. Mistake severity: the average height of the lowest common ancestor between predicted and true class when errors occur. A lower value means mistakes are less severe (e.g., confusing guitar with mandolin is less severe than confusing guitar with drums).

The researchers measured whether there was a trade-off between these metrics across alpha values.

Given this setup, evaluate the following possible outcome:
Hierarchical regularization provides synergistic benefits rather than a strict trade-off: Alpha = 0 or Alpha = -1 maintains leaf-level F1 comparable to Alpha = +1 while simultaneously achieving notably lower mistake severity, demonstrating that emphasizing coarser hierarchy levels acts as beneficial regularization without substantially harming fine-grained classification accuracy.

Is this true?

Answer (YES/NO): NO